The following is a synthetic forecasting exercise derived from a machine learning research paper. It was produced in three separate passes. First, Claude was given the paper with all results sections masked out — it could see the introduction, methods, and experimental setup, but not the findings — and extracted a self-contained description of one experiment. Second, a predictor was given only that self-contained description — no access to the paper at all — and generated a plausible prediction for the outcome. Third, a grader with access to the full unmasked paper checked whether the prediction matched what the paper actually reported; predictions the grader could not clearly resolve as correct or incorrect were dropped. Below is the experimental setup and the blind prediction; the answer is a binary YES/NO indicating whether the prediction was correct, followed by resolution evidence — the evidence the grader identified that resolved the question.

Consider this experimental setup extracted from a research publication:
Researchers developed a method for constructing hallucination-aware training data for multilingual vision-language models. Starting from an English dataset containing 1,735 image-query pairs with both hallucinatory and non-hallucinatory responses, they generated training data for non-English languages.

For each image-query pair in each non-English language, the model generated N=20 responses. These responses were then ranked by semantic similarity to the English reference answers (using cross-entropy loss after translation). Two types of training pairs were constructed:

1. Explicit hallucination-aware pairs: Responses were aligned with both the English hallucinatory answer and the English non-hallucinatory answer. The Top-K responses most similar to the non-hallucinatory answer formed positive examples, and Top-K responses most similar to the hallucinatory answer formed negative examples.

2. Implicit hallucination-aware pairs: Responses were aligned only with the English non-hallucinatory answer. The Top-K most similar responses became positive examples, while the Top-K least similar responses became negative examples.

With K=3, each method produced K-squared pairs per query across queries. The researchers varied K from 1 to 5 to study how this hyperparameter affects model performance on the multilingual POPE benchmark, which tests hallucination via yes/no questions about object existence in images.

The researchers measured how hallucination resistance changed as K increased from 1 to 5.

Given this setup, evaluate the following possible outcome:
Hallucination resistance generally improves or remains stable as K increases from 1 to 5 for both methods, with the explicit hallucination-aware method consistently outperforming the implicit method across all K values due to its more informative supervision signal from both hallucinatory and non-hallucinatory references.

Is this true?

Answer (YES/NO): NO